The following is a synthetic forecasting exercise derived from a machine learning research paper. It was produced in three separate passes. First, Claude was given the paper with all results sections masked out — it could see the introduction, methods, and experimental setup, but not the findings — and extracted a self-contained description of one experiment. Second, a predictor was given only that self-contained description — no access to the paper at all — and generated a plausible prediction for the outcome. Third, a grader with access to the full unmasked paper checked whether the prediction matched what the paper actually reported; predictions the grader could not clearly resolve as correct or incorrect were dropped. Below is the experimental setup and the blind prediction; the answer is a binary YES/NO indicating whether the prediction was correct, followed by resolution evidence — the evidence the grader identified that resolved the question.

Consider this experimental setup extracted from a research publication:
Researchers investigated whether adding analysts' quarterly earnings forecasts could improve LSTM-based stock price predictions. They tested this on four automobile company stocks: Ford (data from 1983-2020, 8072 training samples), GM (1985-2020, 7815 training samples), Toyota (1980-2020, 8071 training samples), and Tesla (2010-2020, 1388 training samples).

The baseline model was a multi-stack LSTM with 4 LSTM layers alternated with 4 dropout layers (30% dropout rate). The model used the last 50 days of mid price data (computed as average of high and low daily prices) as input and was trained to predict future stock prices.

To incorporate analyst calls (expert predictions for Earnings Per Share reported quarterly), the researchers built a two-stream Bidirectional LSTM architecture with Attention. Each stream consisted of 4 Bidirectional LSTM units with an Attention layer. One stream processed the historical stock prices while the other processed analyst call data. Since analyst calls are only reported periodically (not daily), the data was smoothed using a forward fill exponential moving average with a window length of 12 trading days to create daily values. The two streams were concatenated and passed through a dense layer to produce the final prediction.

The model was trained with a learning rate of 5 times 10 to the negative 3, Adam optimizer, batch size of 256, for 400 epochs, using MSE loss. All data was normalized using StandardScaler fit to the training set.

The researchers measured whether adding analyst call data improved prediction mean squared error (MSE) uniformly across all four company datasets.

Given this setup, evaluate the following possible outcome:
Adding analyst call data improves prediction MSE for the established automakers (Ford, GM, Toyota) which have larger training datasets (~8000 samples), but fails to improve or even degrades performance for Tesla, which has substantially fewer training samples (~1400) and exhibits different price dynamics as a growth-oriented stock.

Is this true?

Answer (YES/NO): NO